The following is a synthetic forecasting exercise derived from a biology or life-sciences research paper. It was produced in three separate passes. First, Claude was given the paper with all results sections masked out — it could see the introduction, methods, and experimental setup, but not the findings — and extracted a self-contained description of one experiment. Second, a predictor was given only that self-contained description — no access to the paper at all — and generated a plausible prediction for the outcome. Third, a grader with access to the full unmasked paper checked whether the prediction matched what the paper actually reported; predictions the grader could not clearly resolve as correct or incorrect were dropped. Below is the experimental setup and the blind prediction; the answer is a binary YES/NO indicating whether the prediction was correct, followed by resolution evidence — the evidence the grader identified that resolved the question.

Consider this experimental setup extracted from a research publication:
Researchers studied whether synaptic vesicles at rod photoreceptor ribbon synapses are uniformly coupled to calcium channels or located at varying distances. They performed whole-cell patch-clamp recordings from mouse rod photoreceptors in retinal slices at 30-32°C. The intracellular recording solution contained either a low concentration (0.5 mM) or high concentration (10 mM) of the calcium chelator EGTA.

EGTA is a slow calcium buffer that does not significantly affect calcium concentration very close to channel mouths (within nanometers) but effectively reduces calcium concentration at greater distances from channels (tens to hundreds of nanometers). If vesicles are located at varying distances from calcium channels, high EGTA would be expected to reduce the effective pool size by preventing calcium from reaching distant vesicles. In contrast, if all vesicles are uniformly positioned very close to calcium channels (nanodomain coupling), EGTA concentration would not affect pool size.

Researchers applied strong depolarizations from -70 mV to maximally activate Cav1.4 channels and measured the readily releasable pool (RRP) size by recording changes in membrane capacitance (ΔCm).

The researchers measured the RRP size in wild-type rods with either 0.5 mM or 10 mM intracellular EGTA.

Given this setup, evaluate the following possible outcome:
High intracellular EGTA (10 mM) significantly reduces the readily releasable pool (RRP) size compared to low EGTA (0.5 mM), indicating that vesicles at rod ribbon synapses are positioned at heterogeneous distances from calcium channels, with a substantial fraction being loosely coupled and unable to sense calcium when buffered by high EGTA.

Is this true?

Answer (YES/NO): NO